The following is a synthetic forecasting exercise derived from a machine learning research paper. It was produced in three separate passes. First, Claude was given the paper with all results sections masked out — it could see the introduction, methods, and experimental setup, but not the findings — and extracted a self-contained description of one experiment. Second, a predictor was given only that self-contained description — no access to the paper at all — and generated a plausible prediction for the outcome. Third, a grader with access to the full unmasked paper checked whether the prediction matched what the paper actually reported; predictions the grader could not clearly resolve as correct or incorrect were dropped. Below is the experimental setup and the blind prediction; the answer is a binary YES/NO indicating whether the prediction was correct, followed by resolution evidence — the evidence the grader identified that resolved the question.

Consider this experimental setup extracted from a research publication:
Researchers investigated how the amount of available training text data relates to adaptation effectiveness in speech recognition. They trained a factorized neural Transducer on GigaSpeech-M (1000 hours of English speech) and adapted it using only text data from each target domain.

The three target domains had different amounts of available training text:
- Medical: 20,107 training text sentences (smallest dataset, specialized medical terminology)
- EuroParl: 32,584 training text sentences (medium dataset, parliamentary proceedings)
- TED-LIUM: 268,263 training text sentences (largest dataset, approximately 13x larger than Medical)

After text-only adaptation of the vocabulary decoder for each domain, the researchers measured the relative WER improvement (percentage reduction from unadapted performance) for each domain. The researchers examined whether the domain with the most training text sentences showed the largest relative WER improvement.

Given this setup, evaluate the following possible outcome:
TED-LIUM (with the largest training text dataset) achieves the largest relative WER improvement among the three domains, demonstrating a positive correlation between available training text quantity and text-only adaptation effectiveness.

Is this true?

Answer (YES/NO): YES